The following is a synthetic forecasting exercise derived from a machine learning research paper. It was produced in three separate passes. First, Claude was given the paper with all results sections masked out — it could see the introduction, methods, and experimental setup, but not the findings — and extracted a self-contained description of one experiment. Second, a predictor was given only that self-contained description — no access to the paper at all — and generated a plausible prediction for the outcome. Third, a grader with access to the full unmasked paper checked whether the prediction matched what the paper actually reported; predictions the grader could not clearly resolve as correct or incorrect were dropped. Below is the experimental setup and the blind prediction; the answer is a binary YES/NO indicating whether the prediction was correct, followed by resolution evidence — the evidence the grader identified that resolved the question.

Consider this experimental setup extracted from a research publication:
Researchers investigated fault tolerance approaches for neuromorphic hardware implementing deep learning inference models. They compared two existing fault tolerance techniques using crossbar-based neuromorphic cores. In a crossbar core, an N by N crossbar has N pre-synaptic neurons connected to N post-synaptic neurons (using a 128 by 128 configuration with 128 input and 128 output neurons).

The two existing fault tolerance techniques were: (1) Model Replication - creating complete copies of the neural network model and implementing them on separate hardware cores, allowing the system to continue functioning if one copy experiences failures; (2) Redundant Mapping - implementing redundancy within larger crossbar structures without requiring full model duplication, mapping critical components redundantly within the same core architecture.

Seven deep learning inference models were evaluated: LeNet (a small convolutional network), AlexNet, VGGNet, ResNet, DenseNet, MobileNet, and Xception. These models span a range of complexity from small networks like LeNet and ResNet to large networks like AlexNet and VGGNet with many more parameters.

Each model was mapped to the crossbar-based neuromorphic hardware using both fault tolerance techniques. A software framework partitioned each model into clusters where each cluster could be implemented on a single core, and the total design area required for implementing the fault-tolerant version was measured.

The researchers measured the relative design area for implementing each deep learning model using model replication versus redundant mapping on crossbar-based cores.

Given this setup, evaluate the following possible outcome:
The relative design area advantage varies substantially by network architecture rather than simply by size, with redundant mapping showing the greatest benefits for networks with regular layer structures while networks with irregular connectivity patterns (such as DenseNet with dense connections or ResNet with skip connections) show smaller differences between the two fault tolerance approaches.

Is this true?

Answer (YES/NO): NO